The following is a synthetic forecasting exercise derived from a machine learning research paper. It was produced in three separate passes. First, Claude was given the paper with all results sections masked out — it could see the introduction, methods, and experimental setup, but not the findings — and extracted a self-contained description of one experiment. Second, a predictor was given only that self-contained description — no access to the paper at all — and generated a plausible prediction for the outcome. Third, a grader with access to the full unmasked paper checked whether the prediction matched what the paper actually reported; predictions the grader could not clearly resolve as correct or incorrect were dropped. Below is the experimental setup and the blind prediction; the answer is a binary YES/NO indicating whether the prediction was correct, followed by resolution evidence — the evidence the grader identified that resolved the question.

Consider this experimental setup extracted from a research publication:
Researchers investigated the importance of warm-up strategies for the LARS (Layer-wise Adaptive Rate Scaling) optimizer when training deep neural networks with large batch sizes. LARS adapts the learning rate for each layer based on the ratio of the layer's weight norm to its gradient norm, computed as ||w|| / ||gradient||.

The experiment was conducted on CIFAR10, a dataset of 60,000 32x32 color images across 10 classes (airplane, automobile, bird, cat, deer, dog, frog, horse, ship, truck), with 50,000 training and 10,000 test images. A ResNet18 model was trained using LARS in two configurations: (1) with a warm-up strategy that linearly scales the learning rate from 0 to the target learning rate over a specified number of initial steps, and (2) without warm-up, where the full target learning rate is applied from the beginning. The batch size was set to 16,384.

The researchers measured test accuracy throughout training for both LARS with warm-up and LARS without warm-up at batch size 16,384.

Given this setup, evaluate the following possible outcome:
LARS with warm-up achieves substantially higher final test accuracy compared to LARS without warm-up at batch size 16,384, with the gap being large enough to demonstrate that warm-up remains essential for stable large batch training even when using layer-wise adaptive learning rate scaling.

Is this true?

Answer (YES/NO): YES